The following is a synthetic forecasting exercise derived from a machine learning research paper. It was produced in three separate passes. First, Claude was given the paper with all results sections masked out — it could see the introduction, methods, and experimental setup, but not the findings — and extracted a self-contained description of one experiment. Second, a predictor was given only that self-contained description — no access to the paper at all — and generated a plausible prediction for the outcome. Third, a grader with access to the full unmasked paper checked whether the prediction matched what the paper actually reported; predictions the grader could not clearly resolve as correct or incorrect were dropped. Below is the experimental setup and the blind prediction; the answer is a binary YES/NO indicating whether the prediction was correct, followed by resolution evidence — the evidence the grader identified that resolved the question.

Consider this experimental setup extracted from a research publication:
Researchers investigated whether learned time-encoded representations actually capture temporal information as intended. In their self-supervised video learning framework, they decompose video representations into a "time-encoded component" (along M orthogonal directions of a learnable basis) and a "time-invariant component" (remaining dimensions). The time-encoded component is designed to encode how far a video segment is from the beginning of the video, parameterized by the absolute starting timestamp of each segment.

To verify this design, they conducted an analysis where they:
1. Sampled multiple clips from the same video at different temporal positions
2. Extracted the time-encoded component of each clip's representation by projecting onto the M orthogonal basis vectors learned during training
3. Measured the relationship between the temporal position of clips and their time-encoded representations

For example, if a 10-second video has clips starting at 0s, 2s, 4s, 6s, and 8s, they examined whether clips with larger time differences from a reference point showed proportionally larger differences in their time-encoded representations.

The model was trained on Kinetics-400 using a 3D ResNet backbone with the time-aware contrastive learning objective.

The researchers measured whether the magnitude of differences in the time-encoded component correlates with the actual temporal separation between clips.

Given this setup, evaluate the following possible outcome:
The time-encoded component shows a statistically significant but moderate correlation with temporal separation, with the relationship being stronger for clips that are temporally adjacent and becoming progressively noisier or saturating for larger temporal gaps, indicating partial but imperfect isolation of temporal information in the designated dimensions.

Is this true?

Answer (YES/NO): NO